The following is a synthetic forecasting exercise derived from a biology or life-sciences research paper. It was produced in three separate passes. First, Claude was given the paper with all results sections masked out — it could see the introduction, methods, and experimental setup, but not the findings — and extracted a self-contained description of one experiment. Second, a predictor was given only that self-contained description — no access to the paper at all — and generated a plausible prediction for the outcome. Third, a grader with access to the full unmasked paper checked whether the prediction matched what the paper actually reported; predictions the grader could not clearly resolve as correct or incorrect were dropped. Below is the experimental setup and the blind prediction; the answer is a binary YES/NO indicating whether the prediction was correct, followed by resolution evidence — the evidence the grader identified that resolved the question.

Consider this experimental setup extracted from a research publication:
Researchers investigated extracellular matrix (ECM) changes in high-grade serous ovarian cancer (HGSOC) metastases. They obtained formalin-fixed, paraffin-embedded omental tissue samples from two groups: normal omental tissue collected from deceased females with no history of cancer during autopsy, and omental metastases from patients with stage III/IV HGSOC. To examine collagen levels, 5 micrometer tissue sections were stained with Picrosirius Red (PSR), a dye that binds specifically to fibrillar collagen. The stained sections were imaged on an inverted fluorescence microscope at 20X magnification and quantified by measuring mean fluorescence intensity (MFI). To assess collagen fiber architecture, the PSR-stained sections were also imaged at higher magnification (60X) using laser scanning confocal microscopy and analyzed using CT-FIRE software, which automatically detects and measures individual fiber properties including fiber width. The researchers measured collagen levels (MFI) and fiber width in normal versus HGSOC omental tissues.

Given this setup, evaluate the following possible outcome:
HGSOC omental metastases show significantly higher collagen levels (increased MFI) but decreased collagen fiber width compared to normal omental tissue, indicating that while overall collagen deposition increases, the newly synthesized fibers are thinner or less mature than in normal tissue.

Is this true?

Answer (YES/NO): NO